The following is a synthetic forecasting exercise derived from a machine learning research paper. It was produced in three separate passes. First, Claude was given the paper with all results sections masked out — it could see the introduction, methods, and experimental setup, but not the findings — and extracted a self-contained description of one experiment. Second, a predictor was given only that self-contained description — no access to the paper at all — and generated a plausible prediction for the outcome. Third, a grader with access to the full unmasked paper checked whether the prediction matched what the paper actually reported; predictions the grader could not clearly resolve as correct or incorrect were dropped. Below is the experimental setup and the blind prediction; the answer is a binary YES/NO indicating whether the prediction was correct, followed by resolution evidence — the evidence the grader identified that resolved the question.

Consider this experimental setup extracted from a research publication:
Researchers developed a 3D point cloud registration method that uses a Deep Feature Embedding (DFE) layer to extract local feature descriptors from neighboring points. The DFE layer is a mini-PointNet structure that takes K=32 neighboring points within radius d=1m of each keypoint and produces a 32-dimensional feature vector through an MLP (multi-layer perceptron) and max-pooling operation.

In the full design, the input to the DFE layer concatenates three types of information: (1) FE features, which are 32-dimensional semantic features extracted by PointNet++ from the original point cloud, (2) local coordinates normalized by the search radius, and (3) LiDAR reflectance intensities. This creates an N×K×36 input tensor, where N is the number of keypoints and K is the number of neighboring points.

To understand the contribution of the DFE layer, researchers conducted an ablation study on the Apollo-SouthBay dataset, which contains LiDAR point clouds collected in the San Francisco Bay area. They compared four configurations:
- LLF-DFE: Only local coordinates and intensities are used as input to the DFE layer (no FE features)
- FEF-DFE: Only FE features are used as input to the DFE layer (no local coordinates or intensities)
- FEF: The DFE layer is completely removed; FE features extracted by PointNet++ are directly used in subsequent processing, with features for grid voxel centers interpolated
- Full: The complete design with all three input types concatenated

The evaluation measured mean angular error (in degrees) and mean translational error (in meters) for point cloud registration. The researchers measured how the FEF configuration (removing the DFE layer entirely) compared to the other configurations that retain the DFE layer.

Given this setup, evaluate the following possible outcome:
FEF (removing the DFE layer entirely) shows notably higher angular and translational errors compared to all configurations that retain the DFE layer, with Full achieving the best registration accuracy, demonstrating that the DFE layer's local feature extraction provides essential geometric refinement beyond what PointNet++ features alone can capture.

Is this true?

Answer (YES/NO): YES